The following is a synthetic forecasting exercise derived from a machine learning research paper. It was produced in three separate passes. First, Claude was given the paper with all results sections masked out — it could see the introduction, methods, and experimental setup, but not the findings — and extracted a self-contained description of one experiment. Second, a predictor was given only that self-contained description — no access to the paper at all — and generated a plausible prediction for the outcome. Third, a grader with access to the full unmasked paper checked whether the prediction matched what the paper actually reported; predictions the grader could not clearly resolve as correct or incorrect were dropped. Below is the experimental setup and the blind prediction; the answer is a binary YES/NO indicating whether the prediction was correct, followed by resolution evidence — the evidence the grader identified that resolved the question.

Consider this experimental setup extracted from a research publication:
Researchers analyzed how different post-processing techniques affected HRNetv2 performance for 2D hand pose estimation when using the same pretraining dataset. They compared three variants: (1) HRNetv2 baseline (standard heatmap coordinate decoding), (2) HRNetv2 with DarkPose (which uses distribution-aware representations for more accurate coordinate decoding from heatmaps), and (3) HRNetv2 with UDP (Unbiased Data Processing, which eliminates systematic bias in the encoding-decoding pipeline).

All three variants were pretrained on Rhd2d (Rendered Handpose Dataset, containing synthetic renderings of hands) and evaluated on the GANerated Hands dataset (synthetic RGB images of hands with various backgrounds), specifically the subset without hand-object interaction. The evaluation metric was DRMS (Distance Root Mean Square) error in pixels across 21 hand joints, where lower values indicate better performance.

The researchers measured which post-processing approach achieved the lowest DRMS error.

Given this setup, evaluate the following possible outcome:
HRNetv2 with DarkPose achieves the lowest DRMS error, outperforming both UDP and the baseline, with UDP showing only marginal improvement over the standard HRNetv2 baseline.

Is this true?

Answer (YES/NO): NO